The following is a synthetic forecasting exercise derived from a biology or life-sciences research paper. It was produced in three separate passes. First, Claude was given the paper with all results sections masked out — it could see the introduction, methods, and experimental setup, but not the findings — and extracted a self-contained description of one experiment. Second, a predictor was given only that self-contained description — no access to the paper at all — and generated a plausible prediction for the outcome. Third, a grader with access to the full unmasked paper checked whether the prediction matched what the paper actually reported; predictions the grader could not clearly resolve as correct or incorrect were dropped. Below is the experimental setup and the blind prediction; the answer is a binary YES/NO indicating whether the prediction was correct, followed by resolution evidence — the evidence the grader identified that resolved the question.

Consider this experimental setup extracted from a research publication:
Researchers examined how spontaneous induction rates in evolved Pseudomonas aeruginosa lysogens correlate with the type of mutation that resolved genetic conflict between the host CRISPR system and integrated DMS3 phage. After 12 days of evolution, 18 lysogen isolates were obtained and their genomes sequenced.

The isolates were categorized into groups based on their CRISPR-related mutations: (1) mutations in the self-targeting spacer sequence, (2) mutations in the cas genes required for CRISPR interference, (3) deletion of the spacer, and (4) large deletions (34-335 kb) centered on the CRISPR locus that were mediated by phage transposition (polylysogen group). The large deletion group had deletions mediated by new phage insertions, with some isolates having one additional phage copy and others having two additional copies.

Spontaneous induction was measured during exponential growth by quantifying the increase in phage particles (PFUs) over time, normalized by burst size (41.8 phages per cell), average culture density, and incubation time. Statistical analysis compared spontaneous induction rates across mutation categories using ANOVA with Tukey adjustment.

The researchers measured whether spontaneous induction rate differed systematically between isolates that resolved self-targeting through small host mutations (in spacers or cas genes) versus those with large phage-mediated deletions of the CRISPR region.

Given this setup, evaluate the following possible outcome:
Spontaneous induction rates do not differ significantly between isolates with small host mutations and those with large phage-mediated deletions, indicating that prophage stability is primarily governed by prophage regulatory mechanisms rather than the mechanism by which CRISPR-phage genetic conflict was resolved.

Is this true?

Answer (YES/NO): NO